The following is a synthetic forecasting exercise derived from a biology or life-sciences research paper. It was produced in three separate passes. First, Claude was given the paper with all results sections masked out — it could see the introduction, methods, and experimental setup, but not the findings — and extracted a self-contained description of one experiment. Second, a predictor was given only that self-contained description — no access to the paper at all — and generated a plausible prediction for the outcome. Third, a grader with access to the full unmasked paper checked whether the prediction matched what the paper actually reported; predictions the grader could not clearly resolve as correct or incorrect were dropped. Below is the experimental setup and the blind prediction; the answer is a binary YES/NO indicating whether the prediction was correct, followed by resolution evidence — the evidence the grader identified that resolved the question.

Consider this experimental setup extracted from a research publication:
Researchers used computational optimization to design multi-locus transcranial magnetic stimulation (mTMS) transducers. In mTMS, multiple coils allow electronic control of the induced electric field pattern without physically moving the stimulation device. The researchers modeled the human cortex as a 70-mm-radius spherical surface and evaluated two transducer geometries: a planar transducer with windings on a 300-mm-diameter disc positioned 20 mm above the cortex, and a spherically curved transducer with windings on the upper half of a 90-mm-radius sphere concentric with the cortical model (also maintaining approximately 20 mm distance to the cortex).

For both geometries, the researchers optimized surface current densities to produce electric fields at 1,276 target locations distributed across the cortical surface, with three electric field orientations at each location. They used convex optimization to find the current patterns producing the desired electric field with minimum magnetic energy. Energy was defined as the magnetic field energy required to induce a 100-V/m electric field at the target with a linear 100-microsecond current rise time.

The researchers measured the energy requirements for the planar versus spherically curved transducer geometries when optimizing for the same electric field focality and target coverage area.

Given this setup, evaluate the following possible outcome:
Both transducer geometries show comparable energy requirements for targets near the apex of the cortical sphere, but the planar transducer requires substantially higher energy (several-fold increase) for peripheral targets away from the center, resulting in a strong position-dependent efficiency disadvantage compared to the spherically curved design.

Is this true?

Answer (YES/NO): NO